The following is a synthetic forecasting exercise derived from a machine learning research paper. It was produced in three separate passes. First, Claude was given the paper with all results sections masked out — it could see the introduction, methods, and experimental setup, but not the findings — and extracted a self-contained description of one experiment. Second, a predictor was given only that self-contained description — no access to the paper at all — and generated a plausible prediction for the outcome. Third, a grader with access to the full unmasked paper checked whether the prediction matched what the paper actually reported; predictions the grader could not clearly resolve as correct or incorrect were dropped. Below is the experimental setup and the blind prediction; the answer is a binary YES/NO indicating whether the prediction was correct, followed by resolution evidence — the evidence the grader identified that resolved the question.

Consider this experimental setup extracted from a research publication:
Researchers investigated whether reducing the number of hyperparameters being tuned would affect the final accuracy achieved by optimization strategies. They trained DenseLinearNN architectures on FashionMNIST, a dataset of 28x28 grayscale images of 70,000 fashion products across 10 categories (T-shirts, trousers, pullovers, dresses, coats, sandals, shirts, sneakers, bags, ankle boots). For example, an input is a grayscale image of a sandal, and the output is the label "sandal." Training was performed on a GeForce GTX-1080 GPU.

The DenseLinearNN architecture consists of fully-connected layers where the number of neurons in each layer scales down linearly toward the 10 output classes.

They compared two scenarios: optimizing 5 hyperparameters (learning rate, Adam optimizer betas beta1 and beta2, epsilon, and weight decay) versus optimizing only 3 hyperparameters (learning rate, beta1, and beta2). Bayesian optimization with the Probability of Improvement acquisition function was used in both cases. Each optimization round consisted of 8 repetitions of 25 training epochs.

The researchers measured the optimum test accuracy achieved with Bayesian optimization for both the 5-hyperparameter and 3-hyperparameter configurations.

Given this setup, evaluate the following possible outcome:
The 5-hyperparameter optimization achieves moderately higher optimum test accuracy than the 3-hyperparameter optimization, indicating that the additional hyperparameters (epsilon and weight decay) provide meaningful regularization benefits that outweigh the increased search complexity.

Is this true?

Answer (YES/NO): NO